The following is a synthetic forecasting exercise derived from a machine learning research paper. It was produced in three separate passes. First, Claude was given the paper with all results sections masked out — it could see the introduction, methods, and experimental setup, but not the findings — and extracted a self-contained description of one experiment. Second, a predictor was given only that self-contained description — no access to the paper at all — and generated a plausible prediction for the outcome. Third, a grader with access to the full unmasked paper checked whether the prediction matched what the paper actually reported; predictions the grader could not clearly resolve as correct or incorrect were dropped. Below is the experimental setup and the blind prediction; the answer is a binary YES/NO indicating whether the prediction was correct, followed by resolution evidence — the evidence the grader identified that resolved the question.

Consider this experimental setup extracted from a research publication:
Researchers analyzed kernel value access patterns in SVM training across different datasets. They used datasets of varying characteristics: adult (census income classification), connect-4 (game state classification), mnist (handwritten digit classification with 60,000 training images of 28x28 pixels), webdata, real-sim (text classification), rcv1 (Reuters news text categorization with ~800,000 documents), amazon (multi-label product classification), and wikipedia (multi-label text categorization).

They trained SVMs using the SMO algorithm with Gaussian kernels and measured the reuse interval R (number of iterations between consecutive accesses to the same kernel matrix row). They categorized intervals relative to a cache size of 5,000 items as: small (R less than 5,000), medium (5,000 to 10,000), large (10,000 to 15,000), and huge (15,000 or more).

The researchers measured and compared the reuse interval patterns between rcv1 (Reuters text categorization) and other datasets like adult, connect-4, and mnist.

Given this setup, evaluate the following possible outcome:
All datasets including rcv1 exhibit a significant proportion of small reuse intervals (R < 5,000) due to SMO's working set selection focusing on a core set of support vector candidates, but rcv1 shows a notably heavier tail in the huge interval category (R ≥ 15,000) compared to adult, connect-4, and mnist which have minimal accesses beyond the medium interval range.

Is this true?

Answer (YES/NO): NO